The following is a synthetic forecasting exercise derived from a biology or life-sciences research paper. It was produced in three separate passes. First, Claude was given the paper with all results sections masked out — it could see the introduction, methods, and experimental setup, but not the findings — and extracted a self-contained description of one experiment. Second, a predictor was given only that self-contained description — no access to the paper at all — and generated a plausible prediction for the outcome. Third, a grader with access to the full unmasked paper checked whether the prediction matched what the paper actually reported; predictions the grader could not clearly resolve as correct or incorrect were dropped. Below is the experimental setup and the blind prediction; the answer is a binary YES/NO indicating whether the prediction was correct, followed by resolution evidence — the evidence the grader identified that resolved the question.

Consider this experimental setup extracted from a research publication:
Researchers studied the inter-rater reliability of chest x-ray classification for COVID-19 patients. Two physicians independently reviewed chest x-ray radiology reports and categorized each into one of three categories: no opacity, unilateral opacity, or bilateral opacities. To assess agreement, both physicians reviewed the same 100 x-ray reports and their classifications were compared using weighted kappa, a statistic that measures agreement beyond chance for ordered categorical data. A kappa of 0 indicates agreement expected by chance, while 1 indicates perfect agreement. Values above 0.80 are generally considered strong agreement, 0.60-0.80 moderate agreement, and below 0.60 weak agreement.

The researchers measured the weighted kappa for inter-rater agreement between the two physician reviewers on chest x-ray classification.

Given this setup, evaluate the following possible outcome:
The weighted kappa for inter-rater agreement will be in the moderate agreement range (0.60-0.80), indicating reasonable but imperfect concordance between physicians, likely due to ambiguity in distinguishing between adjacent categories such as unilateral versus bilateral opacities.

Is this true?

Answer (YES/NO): NO